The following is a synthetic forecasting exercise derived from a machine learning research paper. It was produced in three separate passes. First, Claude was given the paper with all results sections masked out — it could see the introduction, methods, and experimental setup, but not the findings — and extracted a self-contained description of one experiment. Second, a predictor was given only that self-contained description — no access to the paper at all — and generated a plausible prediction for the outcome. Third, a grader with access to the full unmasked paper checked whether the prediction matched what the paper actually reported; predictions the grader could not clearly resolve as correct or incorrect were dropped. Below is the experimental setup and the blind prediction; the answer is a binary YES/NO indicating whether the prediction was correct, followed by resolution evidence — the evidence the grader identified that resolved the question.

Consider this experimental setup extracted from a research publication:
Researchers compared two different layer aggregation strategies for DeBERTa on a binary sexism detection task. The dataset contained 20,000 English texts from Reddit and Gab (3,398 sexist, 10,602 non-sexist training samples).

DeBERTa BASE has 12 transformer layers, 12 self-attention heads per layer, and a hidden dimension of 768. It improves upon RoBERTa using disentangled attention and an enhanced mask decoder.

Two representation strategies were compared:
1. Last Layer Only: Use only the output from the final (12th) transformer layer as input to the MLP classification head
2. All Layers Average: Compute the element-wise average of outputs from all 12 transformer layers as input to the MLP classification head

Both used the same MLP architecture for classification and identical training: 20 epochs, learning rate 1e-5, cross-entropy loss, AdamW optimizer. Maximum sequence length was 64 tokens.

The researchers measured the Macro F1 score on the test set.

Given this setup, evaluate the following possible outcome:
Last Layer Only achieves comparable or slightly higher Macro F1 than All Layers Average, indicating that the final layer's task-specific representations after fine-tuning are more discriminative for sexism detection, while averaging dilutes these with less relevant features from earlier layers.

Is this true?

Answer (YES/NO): NO